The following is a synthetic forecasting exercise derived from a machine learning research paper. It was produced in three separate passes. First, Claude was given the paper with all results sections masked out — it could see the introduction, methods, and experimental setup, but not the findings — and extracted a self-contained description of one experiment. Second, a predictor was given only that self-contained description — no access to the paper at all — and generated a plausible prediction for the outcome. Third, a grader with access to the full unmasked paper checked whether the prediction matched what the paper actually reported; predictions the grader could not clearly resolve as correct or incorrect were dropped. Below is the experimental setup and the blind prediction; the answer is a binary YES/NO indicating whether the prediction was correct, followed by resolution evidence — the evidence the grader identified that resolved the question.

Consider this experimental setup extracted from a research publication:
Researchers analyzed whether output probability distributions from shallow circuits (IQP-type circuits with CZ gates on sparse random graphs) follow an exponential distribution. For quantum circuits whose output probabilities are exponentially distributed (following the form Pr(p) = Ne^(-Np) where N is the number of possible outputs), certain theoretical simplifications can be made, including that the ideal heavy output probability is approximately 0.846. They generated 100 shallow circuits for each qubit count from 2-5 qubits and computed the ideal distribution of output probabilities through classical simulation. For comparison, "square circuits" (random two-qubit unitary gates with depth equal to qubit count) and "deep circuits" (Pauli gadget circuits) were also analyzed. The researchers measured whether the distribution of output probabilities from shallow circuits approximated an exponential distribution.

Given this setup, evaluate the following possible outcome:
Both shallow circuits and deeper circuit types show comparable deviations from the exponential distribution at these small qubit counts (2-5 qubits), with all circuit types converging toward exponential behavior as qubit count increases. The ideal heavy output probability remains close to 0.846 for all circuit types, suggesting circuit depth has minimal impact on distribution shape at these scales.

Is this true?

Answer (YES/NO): NO